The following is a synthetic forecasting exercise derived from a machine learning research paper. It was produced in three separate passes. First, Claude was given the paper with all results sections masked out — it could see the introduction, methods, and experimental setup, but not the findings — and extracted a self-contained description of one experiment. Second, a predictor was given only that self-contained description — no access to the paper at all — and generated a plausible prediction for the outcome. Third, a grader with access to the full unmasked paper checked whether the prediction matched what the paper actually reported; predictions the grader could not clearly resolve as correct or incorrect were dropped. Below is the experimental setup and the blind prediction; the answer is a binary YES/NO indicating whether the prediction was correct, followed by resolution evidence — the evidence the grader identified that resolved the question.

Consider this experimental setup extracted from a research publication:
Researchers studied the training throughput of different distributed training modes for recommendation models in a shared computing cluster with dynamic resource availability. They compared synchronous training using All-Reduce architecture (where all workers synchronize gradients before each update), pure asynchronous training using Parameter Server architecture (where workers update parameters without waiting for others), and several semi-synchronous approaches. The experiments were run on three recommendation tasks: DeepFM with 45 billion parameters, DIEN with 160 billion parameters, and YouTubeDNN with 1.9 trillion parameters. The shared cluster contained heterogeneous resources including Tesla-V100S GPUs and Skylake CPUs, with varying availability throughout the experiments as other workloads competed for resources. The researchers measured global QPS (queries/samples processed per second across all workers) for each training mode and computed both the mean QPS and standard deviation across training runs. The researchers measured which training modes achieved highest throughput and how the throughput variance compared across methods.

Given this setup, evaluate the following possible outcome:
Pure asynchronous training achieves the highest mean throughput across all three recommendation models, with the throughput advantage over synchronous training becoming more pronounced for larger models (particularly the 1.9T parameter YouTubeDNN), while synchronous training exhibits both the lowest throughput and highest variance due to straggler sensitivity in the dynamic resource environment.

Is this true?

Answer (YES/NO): NO